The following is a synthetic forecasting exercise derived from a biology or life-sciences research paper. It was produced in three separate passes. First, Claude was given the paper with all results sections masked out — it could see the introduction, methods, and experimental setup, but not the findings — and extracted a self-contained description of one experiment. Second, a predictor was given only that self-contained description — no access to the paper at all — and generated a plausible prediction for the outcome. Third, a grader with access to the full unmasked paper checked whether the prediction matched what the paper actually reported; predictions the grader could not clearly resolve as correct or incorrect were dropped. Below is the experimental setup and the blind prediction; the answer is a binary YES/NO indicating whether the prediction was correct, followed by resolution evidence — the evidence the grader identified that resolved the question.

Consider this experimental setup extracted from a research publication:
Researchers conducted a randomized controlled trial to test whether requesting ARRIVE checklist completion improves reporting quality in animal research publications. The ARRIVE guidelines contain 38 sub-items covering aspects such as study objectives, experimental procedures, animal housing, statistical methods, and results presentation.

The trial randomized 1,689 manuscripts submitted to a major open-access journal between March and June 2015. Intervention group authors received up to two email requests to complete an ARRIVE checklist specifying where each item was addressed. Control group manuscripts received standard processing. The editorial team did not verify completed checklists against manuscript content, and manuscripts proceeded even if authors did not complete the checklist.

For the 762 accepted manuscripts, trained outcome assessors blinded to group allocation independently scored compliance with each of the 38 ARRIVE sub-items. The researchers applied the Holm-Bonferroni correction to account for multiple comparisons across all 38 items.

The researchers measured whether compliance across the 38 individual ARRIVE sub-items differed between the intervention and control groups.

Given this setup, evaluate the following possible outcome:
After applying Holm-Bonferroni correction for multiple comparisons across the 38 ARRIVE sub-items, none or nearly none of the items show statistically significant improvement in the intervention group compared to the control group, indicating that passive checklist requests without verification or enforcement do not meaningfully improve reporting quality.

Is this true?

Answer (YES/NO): YES